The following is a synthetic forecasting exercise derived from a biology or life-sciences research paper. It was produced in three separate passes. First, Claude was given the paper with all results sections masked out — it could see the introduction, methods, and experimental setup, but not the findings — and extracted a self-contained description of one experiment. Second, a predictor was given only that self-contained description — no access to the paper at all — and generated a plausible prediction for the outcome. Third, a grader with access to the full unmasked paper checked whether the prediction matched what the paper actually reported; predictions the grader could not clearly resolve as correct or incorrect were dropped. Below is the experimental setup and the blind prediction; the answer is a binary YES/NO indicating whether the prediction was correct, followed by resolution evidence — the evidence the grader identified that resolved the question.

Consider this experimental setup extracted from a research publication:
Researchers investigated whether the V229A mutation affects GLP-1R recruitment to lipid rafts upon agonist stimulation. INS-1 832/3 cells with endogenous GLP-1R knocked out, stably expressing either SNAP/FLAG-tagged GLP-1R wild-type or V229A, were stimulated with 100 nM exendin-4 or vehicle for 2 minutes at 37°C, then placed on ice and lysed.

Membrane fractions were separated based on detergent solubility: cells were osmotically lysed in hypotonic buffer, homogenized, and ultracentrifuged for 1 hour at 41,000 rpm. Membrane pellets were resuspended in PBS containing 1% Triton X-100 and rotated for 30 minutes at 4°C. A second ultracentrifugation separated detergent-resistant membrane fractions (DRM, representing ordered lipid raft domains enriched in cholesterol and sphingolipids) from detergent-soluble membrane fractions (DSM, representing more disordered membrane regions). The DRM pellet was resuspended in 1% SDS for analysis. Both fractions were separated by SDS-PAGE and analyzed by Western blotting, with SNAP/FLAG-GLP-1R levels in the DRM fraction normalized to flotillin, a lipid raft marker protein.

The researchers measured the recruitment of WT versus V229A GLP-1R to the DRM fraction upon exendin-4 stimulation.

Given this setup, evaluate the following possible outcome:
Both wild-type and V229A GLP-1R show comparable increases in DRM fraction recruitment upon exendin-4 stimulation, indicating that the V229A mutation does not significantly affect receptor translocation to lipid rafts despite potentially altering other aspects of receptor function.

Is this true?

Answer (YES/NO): NO